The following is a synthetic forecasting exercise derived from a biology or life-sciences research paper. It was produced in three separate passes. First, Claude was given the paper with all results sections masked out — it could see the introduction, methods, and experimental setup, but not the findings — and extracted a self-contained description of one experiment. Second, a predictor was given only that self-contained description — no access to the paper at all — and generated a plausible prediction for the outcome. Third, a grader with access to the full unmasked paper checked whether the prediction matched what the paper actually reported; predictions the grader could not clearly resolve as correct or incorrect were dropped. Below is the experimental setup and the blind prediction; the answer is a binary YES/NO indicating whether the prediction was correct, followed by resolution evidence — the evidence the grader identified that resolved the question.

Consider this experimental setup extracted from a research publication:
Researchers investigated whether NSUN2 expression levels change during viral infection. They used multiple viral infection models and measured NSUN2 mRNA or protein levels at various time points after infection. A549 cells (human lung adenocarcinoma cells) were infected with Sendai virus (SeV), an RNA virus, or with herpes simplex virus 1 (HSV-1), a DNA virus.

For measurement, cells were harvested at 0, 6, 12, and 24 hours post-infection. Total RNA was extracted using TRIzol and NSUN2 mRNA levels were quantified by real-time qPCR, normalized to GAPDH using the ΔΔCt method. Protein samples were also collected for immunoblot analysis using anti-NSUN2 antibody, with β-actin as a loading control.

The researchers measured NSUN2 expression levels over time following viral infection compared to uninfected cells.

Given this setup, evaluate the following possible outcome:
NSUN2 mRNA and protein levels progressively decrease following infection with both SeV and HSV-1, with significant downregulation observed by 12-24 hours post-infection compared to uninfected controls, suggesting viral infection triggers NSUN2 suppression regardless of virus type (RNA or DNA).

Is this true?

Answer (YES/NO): YES